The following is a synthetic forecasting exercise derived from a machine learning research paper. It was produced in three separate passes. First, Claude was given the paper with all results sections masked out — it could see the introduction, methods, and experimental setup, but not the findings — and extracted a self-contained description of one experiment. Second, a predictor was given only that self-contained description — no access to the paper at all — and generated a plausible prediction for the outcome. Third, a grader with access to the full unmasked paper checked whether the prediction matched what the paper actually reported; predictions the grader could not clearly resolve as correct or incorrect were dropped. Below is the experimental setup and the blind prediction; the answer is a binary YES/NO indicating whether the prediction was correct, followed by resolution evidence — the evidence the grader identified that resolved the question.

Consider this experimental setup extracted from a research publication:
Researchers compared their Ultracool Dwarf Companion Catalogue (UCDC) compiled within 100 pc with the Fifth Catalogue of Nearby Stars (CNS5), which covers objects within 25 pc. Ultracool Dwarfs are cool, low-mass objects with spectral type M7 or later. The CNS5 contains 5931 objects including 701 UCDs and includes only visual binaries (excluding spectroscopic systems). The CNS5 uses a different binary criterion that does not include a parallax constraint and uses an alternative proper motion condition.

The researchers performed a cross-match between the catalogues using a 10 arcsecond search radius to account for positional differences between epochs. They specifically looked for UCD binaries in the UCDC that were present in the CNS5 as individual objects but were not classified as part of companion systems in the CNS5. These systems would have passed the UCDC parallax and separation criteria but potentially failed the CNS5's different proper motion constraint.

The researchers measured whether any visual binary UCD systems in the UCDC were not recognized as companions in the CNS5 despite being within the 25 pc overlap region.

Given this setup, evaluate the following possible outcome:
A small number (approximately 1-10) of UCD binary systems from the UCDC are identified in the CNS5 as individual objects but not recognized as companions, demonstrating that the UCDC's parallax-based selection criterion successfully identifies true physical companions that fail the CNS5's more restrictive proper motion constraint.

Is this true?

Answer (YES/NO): YES